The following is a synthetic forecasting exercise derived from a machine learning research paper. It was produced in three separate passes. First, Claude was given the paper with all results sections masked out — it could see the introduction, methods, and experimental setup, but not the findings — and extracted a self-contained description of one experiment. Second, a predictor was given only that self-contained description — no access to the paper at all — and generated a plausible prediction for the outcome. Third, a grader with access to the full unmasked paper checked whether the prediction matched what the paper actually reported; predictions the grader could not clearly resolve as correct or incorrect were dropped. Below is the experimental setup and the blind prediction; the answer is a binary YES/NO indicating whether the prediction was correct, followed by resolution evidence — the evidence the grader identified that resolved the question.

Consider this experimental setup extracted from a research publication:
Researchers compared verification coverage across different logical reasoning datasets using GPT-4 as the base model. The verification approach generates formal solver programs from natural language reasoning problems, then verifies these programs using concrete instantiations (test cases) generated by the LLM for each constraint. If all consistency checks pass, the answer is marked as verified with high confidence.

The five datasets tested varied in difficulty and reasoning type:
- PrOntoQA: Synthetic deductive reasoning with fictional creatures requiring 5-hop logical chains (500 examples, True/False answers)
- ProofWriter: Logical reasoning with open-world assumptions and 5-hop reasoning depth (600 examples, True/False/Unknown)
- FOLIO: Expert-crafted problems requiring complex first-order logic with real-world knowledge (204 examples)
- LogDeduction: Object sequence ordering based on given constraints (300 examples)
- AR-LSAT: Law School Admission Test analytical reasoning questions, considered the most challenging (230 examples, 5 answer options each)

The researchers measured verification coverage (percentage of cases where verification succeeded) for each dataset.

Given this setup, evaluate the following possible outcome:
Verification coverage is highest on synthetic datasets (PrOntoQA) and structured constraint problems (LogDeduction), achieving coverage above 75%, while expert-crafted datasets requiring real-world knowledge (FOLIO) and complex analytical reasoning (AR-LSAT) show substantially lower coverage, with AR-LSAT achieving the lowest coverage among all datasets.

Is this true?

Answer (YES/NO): NO